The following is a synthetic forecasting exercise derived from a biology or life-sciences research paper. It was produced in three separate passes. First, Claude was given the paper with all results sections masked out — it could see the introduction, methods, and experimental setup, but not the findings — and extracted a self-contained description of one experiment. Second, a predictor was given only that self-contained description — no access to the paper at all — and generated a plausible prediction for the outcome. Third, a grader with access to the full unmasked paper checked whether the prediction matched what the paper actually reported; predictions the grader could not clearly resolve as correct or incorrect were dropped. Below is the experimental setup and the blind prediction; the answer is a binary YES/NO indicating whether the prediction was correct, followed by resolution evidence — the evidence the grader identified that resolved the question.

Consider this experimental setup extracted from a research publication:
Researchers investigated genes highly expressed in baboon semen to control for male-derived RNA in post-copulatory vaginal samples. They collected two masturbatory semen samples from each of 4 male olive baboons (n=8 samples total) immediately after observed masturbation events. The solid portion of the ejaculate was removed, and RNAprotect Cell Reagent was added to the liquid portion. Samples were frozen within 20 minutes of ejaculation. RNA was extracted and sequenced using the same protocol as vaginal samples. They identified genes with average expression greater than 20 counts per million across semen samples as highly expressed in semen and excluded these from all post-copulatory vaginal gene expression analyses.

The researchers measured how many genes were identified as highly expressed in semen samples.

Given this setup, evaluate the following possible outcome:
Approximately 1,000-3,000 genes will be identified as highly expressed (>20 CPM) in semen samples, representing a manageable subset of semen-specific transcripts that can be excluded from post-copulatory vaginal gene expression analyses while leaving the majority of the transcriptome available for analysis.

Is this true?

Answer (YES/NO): YES